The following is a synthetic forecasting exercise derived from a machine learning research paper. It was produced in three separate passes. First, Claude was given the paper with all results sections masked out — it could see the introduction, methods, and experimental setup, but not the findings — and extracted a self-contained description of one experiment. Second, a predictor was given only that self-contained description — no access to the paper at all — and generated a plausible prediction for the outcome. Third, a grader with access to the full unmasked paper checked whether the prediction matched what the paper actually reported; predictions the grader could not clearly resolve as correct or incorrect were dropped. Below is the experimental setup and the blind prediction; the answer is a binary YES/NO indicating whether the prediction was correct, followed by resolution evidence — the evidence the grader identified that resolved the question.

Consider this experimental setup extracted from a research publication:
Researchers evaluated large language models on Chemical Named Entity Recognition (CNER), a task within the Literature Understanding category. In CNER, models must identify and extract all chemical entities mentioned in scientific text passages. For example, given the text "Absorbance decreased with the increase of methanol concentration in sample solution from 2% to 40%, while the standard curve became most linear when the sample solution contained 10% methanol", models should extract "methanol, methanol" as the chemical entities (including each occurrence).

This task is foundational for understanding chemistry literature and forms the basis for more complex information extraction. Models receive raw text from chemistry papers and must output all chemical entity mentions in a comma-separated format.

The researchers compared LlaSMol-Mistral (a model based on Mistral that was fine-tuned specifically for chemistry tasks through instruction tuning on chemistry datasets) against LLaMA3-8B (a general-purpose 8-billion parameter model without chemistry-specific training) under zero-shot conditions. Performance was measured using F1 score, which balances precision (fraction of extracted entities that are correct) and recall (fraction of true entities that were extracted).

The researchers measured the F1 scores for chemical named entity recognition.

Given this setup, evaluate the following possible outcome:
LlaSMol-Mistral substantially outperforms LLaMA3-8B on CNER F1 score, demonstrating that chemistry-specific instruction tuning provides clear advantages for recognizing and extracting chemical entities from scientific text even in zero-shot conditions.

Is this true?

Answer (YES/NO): NO